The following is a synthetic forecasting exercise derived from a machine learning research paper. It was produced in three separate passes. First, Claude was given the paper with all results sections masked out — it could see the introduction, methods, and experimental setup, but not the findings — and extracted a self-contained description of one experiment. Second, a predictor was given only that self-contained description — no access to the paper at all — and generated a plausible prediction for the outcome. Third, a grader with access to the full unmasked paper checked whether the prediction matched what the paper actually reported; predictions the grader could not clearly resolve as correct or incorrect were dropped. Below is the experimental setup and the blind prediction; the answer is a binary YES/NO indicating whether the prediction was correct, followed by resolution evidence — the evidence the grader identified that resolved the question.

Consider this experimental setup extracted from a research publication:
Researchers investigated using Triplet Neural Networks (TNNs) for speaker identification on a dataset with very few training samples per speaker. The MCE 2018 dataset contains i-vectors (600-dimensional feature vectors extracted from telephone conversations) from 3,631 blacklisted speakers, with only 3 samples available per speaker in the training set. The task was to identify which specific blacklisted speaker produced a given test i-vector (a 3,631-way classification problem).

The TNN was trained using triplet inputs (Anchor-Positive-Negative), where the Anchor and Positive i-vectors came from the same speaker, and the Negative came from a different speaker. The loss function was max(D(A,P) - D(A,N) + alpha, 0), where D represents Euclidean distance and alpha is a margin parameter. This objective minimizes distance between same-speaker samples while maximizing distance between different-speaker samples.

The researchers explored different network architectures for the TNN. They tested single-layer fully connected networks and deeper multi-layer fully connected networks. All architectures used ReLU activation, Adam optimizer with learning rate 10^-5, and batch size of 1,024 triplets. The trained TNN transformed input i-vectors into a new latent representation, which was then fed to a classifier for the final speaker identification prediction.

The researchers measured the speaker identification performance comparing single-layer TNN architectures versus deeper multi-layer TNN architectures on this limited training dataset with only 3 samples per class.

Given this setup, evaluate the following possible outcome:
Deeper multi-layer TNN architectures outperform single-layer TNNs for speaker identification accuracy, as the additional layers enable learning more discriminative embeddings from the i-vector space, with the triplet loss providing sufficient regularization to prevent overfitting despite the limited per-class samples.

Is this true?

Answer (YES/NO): NO